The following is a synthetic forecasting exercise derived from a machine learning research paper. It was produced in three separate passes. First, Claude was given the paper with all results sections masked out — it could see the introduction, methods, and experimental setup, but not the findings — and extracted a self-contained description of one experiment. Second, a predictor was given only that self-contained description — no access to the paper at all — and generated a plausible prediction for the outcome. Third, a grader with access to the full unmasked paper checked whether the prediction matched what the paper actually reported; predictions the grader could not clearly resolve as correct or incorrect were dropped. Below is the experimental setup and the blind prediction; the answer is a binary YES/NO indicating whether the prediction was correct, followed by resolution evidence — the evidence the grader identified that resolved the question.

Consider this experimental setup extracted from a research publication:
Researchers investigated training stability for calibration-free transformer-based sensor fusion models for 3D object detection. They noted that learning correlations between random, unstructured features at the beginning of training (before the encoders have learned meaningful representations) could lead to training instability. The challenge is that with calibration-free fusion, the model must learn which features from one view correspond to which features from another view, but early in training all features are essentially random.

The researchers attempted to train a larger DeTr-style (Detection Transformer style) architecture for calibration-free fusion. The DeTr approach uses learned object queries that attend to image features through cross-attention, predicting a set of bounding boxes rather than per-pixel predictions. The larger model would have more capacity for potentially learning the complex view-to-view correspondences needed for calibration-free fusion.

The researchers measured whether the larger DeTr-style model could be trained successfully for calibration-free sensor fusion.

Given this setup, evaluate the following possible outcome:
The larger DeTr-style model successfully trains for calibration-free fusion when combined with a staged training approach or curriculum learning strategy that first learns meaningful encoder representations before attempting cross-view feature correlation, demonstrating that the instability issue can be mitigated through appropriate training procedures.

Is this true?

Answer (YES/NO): NO